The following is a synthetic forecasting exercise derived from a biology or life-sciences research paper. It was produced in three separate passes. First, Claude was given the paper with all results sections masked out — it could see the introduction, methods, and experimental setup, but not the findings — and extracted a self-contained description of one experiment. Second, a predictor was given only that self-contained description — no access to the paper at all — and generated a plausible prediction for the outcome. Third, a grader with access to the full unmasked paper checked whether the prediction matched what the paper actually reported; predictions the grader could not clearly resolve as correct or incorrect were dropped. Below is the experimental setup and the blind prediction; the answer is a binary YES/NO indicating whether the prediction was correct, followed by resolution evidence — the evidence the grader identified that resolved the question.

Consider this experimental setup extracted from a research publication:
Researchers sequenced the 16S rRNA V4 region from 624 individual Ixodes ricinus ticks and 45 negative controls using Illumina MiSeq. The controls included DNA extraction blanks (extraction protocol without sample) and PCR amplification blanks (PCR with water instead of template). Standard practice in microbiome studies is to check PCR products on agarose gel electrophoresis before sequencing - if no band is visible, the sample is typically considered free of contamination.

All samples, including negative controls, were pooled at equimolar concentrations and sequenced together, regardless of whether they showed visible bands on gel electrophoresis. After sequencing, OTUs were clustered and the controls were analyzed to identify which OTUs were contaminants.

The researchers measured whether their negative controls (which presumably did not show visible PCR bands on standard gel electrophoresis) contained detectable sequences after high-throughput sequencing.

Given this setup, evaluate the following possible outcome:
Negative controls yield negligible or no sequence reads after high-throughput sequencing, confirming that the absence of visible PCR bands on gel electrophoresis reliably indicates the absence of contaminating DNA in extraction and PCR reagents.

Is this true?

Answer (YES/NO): NO